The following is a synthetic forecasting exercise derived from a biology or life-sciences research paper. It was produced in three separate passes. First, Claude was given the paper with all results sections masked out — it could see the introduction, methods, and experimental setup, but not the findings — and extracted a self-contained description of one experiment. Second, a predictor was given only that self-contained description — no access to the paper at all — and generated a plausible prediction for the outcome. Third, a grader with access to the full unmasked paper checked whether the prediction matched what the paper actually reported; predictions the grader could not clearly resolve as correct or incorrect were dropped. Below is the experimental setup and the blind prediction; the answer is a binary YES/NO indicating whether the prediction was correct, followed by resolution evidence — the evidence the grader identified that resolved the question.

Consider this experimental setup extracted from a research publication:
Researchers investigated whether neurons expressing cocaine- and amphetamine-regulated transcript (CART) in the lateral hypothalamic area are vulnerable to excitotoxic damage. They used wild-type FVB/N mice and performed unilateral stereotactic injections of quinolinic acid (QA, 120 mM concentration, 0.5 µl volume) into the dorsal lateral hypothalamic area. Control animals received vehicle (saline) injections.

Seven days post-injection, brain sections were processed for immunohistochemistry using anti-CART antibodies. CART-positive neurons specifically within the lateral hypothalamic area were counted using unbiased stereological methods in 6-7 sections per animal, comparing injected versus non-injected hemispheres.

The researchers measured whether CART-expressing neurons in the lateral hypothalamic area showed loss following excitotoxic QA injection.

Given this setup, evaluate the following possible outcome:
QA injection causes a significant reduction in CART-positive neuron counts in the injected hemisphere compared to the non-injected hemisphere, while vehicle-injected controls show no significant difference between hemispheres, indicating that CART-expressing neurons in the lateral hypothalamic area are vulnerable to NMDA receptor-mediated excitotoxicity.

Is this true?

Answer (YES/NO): YES